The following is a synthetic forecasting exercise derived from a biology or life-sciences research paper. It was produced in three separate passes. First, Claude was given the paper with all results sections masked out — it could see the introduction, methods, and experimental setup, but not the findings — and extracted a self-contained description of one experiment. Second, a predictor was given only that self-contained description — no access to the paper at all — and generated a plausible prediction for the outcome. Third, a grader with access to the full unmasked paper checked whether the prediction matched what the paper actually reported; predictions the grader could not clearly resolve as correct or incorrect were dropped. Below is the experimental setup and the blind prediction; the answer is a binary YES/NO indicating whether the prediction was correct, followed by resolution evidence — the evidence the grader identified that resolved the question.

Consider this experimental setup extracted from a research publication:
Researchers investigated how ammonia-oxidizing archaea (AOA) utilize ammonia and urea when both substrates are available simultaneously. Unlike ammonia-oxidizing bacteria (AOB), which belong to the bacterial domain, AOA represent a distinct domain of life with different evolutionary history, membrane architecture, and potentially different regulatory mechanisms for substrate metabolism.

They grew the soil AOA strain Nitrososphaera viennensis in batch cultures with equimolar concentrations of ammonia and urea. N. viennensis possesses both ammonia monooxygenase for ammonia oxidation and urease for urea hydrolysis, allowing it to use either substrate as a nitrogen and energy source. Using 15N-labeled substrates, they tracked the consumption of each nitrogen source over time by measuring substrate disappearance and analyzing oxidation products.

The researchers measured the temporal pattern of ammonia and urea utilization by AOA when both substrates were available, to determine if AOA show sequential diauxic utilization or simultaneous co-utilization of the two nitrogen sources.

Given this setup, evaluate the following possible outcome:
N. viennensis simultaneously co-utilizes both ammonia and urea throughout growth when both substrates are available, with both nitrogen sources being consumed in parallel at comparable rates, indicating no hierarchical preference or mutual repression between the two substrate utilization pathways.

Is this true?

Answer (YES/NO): NO